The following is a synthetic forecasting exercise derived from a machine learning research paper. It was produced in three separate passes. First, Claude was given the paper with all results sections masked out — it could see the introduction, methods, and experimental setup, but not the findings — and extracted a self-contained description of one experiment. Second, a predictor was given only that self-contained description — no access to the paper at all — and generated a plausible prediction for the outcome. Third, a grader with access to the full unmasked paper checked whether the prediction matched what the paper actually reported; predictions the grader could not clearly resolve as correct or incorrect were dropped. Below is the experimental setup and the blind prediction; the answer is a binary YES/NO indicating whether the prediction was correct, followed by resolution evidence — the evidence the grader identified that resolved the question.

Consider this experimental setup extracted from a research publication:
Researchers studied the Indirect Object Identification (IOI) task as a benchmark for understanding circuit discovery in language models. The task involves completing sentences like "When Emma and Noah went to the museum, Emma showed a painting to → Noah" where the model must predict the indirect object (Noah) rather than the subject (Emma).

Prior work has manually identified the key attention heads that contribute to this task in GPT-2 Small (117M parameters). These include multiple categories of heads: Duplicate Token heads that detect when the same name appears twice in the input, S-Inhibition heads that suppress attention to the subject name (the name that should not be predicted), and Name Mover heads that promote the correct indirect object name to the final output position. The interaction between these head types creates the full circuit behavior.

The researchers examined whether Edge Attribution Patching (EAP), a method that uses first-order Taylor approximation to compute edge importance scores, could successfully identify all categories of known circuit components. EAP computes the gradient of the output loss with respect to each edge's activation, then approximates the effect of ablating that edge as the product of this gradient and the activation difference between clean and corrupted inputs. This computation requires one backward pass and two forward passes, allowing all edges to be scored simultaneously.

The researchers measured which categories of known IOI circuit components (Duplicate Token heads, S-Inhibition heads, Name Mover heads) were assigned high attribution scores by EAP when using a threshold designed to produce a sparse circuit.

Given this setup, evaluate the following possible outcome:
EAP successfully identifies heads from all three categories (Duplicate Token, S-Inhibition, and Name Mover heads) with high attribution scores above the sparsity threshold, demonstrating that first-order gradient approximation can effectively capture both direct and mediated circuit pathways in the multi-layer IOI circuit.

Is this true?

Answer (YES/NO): NO